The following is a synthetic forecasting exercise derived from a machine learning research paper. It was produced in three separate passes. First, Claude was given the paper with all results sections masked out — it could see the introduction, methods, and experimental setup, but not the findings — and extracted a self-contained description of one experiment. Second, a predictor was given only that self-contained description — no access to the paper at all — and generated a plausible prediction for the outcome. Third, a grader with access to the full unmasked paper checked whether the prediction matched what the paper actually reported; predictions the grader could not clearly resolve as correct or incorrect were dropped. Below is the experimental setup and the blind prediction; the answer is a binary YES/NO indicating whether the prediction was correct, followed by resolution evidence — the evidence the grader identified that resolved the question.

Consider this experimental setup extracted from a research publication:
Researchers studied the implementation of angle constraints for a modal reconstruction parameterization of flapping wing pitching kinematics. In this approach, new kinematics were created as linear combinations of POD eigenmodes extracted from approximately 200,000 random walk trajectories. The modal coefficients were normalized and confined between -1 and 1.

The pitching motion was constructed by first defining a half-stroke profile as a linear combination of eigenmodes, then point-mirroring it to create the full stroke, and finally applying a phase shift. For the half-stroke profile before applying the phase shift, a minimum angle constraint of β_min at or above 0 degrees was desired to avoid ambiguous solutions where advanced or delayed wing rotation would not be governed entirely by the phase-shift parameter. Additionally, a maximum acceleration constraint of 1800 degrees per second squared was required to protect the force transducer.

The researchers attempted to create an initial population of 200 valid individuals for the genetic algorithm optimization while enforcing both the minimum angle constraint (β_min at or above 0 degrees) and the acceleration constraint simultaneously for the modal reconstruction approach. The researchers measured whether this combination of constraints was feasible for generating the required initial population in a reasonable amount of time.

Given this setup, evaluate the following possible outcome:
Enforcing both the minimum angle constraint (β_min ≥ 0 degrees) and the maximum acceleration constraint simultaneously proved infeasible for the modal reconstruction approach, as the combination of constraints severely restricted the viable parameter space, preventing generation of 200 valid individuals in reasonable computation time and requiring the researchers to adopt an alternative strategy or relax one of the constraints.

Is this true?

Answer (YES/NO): YES